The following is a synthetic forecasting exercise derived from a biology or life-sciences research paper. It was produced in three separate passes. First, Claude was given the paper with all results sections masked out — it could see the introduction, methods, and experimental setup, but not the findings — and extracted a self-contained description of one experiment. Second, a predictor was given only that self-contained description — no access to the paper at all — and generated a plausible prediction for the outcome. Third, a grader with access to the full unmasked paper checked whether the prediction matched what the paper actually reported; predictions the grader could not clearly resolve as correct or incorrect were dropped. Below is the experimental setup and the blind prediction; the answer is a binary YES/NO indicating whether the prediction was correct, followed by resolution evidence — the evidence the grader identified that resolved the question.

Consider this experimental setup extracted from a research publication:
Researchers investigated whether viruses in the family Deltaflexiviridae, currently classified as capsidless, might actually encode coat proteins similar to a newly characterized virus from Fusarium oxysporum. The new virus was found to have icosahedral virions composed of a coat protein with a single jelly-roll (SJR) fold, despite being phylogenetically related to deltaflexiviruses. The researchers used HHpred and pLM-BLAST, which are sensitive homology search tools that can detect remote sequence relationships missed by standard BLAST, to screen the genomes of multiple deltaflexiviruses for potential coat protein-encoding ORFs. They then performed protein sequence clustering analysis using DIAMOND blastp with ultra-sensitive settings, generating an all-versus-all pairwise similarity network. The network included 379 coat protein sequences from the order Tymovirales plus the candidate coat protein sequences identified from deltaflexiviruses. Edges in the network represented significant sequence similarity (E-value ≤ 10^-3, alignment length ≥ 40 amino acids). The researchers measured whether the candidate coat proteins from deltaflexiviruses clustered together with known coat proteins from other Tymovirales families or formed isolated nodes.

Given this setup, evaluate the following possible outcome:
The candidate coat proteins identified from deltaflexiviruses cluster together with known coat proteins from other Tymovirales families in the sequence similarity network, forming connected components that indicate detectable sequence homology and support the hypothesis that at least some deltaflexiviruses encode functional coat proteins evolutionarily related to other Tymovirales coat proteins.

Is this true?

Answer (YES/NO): NO